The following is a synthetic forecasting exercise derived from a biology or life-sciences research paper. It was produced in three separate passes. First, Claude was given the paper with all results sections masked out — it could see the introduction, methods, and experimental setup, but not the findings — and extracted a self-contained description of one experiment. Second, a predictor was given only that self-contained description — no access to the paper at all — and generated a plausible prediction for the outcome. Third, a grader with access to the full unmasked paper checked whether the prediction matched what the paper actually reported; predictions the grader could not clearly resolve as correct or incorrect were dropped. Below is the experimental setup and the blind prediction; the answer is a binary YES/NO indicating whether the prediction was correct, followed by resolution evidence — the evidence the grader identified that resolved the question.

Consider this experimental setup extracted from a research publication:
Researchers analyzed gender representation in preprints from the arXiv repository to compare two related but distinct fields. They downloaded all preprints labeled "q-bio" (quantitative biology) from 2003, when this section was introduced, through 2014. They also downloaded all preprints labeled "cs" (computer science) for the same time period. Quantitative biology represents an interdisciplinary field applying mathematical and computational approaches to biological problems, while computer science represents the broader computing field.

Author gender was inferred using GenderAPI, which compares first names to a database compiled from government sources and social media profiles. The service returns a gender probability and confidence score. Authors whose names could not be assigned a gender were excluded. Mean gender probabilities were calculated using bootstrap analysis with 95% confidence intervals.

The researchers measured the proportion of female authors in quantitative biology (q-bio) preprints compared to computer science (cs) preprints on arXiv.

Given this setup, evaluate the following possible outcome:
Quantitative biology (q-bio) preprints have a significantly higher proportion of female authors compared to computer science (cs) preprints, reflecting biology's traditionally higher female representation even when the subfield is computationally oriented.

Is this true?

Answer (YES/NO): YES